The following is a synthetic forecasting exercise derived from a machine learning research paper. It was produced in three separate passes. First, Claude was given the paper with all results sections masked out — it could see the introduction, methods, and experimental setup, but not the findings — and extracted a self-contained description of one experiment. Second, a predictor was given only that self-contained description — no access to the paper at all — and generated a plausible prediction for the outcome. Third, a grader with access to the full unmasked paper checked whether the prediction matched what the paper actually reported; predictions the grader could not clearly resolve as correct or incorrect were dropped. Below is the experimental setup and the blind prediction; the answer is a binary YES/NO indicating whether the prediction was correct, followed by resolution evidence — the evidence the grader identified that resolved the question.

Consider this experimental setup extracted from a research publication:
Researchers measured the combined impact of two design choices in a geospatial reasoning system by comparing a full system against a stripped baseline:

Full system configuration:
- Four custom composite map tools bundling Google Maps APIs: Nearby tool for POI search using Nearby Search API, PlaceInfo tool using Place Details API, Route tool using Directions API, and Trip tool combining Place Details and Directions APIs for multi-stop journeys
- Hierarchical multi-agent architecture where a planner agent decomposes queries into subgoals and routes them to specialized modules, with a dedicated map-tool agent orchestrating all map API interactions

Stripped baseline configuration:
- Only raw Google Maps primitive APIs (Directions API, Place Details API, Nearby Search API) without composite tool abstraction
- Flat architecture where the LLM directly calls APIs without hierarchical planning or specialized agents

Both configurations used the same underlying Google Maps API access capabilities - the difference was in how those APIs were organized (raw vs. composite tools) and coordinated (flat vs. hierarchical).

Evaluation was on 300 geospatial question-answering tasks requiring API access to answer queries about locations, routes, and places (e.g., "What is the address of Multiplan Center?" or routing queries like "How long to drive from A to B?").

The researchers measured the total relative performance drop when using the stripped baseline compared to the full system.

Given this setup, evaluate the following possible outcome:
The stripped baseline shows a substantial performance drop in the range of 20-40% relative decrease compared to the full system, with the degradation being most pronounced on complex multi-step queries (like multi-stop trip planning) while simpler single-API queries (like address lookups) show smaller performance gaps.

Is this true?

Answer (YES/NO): NO